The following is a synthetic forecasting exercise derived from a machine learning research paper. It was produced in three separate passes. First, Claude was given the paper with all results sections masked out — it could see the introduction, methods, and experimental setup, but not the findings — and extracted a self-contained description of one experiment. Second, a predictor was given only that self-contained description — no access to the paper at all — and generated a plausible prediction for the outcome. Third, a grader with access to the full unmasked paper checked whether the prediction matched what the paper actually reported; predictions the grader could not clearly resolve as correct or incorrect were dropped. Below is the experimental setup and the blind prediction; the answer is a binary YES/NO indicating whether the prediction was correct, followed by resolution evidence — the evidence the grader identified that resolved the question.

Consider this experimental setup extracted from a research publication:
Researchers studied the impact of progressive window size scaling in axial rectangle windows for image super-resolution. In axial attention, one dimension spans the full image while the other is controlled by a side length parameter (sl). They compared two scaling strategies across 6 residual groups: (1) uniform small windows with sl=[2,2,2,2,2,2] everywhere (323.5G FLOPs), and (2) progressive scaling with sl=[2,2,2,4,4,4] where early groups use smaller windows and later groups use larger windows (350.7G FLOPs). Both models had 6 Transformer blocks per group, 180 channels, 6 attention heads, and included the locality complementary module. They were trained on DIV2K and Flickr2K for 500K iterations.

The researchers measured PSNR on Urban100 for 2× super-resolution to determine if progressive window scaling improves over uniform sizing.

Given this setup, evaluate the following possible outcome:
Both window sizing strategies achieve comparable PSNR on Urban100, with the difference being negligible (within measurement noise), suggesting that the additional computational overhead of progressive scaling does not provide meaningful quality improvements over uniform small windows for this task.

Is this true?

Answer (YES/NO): NO